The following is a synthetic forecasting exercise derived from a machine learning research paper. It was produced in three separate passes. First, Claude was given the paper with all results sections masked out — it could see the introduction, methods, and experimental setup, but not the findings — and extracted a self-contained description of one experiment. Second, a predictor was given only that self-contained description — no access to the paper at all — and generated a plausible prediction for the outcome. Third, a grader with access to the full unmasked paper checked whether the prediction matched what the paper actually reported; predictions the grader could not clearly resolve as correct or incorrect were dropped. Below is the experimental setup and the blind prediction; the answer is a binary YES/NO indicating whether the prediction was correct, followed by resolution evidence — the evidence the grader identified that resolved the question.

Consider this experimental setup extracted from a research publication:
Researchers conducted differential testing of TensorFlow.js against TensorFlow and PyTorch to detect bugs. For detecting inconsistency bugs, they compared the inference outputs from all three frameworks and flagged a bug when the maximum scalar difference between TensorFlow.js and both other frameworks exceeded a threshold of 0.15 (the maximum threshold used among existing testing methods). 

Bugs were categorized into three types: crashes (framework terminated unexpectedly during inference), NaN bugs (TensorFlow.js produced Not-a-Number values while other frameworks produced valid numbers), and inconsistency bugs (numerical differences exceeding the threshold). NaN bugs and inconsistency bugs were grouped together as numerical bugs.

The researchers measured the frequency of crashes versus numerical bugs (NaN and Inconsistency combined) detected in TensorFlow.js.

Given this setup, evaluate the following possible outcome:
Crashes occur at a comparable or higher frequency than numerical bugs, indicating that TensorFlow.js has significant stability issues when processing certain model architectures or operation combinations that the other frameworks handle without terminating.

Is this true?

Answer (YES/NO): NO